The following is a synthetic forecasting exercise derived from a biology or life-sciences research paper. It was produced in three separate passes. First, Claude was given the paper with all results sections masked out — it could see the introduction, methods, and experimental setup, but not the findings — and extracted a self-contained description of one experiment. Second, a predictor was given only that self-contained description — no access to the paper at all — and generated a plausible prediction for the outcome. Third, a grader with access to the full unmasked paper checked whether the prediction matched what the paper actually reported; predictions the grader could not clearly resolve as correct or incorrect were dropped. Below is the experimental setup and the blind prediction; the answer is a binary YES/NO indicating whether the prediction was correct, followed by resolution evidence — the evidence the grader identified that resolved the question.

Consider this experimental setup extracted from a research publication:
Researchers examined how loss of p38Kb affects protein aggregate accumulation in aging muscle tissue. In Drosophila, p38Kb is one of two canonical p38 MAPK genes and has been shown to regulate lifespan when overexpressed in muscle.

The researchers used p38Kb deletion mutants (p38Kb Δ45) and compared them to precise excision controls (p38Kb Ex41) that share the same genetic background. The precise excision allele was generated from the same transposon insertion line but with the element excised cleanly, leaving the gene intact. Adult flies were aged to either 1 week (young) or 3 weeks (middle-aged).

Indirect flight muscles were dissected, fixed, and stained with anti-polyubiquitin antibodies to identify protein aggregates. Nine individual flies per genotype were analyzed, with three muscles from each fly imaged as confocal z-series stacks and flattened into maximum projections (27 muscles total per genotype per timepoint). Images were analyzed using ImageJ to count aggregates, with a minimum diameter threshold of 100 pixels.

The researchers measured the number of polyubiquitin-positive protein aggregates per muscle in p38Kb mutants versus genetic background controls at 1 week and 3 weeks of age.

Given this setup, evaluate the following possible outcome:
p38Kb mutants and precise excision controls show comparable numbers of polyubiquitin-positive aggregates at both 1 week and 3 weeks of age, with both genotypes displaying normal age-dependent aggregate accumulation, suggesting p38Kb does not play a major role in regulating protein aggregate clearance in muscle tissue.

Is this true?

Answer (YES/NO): NO